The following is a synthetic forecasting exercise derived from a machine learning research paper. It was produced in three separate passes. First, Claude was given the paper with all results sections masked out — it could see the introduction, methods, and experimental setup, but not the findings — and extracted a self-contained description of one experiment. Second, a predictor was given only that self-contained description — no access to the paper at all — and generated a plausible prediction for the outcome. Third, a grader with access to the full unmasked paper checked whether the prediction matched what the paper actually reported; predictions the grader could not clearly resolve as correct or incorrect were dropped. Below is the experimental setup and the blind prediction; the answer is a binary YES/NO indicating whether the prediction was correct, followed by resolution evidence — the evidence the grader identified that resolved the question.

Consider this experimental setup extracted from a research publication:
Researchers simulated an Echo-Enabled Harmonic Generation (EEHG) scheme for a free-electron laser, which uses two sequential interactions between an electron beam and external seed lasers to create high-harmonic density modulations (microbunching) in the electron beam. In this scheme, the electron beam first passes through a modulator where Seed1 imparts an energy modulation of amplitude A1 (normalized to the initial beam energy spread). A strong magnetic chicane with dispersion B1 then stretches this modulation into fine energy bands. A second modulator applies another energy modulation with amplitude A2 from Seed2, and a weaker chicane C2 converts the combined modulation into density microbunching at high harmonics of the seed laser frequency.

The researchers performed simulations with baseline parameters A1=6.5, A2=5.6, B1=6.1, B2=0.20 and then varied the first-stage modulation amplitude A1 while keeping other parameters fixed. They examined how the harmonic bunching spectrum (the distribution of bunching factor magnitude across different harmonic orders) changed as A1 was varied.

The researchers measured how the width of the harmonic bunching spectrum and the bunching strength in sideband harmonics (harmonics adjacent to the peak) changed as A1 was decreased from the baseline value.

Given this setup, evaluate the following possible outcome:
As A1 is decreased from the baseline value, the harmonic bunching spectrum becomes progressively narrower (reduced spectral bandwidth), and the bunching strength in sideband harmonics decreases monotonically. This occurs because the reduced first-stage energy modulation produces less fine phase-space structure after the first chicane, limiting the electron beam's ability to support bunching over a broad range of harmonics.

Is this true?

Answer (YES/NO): NO